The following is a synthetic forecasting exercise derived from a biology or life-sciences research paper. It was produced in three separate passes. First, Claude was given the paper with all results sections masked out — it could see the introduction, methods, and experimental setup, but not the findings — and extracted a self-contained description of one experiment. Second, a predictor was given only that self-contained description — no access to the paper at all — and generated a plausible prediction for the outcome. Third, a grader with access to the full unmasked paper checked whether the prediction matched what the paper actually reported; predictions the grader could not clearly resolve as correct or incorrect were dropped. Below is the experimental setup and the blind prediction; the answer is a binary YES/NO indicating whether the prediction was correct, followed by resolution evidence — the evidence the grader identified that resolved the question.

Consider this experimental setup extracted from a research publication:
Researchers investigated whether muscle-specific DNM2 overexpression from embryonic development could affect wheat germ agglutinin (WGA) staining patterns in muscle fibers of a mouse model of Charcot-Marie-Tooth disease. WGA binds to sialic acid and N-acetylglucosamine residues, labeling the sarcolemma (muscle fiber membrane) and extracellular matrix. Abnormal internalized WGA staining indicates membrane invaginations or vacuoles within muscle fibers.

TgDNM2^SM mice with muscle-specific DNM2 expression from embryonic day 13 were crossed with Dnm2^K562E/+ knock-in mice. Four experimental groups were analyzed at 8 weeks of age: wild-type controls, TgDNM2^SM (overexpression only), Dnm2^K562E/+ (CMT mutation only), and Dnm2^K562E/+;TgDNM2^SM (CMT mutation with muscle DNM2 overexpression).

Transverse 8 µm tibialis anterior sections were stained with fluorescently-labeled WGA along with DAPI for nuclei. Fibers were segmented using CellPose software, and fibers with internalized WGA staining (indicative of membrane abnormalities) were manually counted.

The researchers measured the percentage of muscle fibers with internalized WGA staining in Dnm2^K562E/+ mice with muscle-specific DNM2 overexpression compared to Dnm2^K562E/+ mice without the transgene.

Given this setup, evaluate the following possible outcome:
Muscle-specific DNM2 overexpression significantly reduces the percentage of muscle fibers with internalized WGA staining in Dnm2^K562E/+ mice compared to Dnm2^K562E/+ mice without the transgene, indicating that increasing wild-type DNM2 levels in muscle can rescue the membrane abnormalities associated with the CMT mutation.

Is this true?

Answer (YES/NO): YES